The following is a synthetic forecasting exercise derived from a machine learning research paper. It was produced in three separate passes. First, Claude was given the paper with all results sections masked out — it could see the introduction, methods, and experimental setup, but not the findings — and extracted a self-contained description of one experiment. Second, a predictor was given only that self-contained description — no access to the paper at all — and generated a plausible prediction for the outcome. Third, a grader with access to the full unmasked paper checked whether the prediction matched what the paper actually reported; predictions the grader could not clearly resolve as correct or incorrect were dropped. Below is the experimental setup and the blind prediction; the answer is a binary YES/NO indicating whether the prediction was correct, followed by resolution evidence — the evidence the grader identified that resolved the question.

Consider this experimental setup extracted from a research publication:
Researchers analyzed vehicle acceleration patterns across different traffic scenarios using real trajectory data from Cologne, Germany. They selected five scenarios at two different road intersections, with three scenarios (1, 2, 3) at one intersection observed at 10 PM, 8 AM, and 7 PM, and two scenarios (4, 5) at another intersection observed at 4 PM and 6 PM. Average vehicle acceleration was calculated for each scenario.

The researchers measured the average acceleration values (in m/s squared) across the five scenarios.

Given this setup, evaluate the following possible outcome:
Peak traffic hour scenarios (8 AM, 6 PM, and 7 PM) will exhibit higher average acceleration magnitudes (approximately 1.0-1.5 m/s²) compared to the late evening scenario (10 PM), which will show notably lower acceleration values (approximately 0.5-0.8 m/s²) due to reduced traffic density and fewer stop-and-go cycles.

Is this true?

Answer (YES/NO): NO